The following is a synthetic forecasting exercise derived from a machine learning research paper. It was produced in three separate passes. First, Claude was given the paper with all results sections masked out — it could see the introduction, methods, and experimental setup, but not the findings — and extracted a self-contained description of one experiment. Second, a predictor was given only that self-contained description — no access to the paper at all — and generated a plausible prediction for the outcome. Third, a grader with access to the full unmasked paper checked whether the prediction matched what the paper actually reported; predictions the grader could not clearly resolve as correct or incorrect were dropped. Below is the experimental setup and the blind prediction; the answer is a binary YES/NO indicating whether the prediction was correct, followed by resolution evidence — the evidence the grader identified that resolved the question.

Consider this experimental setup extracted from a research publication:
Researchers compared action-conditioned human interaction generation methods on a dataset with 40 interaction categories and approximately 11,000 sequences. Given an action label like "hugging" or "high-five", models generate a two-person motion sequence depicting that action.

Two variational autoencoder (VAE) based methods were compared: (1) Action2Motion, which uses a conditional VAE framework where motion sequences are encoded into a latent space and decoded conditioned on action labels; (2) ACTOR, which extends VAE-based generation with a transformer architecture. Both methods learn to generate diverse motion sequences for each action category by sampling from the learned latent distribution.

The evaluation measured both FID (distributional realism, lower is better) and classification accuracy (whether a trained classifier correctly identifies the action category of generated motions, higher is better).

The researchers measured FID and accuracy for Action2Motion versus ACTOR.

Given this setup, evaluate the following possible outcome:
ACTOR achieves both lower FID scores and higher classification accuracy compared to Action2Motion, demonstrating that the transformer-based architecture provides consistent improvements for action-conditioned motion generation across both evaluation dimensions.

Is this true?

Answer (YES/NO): YES